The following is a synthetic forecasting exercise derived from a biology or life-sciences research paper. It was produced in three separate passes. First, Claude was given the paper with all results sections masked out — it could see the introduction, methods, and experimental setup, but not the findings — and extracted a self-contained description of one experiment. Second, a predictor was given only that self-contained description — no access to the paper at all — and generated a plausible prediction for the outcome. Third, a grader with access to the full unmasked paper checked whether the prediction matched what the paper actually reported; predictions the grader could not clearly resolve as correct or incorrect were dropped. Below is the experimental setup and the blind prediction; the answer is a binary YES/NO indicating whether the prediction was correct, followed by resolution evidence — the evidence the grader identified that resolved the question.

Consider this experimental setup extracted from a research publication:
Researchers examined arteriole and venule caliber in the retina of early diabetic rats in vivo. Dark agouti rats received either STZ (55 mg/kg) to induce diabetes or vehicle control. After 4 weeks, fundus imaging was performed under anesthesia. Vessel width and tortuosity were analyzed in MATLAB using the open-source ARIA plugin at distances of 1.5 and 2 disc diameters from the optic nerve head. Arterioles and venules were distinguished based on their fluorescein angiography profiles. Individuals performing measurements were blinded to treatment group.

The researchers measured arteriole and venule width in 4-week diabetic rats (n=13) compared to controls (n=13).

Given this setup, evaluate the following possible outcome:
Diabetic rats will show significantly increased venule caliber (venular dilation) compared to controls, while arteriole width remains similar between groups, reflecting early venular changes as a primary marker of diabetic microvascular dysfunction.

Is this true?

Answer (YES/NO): NO